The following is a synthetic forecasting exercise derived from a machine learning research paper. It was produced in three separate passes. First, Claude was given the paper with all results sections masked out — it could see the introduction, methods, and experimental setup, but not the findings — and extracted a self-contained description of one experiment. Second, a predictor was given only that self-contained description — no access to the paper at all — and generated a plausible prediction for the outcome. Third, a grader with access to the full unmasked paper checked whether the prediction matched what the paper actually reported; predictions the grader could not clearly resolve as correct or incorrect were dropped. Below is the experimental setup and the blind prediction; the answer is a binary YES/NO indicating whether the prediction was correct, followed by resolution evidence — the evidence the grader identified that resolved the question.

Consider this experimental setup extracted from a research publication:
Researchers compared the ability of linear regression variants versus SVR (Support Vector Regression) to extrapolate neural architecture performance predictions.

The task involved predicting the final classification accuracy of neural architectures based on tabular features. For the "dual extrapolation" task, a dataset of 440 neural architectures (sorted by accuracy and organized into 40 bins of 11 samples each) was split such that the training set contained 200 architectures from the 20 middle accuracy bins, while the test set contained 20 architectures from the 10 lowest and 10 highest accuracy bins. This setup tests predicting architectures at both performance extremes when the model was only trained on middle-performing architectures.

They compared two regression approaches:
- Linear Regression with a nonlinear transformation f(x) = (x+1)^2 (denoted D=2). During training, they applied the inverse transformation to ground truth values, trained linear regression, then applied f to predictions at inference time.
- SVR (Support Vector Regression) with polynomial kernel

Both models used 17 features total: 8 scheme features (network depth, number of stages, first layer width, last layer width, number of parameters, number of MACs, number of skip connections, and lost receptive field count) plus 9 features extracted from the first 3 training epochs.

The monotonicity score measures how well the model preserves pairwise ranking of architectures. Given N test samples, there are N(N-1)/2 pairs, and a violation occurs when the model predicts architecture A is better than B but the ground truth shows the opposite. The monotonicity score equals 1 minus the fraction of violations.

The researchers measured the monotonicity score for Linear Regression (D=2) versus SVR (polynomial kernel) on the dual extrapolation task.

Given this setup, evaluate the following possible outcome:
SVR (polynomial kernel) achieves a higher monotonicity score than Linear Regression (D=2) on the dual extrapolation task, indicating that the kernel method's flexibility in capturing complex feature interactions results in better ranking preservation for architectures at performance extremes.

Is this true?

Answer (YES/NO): NO